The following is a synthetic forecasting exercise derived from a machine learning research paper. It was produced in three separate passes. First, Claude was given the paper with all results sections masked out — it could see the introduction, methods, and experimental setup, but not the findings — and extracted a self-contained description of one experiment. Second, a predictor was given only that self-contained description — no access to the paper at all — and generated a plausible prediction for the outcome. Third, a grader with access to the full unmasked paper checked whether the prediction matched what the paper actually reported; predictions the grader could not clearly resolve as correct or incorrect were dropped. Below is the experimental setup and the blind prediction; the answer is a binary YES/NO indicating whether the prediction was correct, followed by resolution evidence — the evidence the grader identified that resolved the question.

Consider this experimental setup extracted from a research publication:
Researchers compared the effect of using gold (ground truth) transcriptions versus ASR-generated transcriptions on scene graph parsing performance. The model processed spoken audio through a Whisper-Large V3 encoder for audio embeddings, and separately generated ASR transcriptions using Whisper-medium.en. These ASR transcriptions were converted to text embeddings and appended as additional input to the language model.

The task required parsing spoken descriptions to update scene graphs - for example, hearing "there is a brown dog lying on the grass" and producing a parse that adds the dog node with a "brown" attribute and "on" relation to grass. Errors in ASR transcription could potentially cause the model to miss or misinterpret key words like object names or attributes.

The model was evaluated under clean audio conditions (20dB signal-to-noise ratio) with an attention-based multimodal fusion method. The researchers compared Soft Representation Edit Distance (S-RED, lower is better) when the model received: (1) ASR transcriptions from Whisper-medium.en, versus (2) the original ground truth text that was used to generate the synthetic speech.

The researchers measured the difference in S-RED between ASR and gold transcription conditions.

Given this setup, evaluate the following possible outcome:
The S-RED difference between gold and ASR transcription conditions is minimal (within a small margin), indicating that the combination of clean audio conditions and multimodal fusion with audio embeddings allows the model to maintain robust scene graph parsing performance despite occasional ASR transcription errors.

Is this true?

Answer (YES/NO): NO